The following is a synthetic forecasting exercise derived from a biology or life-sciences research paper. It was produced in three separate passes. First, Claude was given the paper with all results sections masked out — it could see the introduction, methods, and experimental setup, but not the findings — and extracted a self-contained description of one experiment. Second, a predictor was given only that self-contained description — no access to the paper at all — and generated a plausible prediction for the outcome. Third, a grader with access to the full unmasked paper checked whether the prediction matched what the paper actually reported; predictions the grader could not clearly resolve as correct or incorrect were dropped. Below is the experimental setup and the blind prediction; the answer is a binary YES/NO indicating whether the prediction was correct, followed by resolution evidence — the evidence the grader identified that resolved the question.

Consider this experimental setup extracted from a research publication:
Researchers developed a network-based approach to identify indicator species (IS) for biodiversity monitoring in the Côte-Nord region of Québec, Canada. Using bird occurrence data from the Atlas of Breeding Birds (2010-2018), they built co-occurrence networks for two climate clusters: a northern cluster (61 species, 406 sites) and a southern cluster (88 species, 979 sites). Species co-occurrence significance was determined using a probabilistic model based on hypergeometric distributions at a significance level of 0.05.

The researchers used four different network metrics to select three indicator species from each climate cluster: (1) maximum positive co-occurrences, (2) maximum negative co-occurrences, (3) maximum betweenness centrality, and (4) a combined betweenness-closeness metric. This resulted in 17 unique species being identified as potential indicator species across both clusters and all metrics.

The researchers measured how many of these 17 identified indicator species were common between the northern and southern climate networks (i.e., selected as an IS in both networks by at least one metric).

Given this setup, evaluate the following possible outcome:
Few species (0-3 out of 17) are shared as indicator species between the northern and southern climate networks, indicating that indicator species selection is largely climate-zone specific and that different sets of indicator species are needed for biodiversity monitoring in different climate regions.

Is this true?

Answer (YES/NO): YES